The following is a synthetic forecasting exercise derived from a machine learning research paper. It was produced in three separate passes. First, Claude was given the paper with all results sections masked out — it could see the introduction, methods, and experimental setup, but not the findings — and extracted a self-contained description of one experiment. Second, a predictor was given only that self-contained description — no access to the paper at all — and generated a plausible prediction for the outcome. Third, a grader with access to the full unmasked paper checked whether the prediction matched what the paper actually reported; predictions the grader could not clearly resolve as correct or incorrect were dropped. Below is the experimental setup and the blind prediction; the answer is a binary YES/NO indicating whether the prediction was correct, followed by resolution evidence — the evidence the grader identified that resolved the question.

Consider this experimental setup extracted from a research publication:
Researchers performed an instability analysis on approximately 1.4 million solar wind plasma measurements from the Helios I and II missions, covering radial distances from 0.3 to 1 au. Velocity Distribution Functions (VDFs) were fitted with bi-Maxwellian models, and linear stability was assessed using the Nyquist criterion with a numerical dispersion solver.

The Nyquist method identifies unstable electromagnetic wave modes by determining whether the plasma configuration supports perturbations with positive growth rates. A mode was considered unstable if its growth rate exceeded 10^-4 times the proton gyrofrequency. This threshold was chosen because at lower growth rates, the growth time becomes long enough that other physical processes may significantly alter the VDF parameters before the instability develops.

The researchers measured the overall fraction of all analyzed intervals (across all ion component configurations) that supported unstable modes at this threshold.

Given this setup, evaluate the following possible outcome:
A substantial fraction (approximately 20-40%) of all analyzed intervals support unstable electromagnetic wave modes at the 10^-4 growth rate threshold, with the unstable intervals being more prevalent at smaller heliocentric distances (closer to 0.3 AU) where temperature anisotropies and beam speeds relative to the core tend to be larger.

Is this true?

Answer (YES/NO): NO